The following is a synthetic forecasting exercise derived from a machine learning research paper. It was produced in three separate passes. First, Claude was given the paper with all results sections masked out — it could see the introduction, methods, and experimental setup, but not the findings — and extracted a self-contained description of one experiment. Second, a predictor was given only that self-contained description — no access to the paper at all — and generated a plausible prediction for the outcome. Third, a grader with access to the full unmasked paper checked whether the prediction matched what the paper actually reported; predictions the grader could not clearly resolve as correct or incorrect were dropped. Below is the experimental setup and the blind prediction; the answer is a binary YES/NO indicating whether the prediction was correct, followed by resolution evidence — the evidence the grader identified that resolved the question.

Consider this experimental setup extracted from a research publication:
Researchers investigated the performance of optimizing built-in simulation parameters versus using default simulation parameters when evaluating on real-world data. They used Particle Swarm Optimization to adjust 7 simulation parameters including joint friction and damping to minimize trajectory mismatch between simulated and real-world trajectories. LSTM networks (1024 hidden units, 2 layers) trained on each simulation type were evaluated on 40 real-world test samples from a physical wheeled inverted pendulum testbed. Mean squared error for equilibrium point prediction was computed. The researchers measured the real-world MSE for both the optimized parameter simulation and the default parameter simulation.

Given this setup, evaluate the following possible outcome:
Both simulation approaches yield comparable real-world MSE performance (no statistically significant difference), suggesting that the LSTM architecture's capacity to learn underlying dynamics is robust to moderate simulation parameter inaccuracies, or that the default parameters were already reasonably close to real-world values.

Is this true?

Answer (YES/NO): NO